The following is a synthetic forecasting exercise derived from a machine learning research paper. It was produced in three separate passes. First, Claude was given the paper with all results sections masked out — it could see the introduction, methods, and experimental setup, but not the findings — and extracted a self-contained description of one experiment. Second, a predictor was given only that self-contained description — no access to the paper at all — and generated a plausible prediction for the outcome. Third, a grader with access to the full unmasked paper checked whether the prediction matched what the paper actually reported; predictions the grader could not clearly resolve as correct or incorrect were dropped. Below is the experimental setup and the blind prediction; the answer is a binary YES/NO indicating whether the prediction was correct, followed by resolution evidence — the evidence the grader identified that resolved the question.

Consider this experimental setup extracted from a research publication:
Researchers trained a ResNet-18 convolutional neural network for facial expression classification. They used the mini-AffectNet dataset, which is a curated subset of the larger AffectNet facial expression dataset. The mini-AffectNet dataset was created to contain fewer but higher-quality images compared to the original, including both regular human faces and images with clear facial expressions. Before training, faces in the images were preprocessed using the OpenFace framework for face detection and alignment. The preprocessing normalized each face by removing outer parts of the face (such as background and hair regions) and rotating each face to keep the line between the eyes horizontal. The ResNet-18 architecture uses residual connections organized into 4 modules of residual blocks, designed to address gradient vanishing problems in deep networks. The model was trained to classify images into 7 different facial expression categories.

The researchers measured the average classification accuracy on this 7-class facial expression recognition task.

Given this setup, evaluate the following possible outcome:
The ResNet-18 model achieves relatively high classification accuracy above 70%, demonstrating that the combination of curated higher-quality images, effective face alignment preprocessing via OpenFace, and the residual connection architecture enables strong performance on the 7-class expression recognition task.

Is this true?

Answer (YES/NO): NO